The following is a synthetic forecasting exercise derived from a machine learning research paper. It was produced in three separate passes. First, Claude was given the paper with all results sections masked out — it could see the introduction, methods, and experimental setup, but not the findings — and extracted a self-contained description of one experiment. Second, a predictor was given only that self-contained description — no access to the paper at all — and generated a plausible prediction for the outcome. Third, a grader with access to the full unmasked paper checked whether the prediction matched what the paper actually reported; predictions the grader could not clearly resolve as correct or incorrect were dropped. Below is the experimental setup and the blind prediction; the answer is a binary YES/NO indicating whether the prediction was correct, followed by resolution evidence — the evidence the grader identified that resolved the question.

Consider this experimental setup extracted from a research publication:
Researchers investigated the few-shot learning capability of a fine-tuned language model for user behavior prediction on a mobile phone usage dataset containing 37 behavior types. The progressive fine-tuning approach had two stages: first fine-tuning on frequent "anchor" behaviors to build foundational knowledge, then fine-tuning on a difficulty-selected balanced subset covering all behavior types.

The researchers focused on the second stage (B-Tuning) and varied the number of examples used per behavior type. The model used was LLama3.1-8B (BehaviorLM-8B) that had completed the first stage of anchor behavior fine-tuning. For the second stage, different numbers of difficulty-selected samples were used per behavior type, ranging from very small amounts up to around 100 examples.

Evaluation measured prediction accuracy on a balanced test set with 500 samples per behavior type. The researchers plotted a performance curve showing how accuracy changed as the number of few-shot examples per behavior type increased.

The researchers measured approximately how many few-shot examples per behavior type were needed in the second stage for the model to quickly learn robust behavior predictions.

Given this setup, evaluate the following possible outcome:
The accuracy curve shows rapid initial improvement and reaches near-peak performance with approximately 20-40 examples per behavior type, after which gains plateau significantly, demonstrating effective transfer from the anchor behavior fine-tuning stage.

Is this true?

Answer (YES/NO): NO